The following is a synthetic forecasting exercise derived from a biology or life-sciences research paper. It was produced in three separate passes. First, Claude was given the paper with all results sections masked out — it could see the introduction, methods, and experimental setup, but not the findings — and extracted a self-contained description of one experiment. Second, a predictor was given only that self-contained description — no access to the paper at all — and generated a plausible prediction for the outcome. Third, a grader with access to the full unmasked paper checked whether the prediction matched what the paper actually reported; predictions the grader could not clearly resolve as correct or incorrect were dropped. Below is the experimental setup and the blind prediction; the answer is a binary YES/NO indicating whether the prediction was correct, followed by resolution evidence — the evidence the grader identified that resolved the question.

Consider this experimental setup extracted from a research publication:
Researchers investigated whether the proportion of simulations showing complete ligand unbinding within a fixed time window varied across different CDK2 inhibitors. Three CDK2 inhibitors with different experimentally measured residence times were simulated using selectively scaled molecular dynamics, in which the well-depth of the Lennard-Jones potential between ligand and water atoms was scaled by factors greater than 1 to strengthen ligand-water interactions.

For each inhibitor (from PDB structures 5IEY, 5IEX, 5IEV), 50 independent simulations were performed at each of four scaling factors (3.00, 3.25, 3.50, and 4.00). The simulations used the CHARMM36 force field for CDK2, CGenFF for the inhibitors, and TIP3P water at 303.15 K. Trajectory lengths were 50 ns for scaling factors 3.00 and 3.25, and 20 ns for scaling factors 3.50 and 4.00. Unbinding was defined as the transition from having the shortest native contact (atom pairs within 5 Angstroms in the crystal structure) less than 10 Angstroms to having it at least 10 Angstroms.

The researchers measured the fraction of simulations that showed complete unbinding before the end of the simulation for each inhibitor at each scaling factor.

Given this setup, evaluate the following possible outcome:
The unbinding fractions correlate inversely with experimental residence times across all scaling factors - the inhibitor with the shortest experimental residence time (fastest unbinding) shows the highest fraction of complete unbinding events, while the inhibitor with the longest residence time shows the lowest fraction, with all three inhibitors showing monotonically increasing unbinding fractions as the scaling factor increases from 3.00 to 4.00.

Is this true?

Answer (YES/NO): NO